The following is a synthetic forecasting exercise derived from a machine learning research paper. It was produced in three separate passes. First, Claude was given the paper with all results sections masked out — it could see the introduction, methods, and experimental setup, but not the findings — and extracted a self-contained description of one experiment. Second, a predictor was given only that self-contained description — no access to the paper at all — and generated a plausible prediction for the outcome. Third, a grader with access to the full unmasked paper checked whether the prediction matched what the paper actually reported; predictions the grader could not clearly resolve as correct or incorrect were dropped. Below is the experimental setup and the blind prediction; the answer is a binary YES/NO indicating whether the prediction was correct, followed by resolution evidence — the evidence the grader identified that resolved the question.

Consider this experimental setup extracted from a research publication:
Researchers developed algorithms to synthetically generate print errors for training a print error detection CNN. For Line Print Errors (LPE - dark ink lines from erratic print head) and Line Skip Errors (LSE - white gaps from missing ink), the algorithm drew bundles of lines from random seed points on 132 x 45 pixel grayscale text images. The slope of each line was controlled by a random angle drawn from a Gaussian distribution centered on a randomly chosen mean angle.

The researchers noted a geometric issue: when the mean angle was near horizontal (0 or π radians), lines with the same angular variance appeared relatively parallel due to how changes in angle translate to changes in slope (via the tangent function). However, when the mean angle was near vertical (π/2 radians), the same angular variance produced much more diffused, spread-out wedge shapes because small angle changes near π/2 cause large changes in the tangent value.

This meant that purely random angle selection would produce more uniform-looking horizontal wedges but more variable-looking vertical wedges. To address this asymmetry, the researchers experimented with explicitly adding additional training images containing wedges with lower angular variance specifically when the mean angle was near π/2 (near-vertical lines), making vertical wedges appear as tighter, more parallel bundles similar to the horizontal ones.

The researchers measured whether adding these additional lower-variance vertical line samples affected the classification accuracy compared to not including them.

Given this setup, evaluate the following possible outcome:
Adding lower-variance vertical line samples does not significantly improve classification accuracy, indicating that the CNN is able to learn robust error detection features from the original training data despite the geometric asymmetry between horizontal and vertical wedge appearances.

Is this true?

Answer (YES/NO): NO